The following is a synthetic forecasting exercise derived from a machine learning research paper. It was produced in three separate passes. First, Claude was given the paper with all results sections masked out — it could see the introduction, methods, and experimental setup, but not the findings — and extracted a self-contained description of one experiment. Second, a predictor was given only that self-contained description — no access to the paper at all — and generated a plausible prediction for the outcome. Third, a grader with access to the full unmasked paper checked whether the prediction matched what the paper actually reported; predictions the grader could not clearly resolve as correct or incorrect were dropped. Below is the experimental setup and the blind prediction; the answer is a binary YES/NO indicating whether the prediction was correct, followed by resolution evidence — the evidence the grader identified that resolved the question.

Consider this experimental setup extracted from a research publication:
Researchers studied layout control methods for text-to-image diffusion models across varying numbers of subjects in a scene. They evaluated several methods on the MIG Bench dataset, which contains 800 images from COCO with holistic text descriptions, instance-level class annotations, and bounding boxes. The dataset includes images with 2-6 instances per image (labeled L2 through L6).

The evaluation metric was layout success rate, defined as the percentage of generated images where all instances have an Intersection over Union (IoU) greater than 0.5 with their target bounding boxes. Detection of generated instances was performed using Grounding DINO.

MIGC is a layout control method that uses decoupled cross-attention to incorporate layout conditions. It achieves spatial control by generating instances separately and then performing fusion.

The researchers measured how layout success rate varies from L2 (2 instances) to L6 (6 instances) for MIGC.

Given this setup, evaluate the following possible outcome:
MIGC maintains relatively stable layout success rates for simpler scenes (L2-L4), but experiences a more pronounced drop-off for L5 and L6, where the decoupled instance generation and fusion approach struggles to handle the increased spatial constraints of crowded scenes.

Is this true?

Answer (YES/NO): NO